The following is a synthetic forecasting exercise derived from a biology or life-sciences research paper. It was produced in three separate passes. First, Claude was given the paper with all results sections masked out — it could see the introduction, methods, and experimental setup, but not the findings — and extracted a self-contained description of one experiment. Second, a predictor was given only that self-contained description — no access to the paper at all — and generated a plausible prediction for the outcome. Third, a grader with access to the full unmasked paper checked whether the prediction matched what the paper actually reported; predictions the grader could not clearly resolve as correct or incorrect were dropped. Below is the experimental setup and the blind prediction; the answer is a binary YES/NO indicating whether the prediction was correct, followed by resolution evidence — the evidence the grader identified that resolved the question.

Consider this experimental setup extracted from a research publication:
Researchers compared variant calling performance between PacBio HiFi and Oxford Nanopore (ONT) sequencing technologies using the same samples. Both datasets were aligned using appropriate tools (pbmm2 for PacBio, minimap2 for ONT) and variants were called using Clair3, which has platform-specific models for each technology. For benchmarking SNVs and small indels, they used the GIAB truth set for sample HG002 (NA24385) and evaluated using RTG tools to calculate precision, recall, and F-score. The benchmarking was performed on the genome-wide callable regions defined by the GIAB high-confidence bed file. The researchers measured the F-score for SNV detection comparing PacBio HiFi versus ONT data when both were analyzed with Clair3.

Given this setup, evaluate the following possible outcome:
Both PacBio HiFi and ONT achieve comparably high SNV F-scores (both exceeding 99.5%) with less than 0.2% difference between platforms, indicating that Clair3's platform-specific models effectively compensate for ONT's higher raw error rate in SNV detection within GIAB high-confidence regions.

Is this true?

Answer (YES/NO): NO